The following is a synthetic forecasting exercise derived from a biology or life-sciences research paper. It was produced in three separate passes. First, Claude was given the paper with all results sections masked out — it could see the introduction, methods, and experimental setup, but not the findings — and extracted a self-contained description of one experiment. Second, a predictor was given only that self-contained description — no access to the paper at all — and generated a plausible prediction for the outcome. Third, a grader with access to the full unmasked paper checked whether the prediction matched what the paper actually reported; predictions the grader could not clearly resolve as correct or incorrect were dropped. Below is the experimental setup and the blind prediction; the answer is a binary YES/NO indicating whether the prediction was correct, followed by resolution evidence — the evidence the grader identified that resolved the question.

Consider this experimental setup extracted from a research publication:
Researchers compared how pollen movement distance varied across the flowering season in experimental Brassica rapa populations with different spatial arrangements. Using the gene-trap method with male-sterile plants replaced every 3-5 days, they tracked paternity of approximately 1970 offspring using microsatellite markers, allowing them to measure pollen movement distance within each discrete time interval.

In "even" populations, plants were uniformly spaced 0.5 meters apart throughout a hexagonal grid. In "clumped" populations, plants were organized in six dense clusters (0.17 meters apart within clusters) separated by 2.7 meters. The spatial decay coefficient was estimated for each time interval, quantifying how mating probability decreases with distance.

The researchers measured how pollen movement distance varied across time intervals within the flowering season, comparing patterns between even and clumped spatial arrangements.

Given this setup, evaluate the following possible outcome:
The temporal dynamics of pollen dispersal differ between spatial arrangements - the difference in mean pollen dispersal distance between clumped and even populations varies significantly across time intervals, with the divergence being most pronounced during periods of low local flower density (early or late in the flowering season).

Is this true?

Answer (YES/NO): NO